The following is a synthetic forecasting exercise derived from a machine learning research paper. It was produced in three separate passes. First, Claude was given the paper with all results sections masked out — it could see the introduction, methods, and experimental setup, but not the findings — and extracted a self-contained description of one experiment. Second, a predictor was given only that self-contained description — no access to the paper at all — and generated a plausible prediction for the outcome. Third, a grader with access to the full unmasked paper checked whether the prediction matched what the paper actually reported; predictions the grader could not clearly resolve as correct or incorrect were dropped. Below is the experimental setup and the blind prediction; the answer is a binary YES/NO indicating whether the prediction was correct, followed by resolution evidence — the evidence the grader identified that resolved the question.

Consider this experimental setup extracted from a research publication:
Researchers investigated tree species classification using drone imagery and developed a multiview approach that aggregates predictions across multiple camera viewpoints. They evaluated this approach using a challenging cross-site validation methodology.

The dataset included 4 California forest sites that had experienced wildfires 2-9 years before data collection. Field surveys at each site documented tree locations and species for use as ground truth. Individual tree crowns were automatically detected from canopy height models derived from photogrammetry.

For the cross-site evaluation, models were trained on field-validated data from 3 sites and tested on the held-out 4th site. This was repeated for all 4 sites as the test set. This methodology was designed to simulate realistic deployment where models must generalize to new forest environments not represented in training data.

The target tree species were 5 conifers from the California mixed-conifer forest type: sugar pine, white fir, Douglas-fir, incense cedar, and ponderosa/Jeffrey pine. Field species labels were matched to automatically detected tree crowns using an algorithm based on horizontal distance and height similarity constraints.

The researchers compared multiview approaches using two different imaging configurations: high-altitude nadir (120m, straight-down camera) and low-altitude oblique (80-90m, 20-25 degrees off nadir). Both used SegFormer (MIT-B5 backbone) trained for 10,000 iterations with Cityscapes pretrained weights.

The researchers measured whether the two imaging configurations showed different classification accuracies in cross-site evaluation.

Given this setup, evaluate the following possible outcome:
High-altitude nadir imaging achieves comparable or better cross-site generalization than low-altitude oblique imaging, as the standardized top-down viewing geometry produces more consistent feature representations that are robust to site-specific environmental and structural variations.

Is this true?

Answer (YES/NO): NO